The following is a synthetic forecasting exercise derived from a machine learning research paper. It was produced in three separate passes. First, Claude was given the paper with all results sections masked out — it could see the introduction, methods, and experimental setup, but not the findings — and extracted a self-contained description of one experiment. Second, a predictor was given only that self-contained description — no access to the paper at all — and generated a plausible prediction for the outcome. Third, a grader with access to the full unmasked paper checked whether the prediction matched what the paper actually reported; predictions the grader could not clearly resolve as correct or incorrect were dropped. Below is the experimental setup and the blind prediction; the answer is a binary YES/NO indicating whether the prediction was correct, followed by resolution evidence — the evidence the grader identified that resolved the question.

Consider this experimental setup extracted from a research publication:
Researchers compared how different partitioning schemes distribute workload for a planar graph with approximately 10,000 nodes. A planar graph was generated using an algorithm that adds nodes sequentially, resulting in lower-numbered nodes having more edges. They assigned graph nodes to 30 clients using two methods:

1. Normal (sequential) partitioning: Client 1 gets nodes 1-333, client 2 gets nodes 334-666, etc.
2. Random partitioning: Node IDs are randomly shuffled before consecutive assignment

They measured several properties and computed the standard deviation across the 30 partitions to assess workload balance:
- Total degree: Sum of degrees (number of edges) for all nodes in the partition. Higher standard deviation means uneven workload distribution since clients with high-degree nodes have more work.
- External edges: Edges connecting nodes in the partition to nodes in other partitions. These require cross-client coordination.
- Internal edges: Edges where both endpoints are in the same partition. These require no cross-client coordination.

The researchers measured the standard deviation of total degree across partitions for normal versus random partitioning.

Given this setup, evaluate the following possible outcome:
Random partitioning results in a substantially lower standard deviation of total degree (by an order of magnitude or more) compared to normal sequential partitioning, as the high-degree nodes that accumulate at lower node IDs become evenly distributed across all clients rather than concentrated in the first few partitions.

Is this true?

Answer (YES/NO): NO